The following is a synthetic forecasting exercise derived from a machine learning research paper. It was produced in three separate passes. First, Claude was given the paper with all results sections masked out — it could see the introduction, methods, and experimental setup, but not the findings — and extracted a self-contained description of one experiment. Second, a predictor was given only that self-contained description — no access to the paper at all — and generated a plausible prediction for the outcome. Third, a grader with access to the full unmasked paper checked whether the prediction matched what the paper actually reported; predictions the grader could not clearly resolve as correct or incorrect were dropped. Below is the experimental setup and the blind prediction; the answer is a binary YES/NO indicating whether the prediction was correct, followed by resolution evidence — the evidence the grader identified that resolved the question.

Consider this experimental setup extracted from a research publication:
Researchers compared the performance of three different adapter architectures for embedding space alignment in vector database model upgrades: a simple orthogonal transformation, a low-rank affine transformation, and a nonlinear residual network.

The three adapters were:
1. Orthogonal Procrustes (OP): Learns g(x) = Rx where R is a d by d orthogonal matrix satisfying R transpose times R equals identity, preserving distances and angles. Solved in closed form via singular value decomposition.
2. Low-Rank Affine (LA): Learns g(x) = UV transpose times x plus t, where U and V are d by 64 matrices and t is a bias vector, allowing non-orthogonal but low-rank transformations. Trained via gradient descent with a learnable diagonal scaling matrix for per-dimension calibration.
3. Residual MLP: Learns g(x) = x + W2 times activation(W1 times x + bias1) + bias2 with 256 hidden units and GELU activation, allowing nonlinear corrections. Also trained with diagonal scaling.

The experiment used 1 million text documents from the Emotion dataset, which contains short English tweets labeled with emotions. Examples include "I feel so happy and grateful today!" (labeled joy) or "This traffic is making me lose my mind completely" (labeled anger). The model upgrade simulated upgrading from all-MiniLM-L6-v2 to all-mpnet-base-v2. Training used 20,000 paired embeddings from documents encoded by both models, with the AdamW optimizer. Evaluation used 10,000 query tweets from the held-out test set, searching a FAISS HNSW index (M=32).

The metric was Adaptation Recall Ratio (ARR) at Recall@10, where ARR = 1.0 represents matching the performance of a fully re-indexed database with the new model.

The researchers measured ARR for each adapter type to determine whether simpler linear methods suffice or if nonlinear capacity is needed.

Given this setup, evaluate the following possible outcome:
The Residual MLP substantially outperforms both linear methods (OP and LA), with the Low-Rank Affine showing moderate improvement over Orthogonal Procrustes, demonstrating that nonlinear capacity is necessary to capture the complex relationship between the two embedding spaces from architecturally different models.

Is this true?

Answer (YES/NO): NO